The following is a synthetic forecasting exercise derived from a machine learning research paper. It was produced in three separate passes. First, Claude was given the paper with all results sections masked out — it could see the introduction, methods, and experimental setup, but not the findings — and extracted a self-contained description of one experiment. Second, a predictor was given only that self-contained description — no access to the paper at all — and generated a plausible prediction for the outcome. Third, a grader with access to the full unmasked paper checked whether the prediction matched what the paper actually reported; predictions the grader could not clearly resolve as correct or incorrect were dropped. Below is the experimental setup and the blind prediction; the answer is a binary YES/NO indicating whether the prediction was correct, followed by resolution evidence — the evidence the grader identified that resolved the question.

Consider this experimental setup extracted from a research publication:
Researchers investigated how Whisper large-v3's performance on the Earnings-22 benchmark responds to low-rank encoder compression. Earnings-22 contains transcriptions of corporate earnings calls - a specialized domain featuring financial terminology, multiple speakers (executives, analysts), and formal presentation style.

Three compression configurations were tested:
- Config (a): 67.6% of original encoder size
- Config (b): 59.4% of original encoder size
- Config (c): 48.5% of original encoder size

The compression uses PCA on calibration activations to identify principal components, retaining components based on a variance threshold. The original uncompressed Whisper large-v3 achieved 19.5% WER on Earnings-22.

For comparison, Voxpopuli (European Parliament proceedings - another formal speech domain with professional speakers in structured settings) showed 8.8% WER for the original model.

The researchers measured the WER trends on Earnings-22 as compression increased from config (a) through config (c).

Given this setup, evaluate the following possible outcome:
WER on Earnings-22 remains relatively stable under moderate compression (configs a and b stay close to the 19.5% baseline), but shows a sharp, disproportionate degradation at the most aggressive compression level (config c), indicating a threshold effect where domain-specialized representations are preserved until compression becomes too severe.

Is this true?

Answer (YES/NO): NO